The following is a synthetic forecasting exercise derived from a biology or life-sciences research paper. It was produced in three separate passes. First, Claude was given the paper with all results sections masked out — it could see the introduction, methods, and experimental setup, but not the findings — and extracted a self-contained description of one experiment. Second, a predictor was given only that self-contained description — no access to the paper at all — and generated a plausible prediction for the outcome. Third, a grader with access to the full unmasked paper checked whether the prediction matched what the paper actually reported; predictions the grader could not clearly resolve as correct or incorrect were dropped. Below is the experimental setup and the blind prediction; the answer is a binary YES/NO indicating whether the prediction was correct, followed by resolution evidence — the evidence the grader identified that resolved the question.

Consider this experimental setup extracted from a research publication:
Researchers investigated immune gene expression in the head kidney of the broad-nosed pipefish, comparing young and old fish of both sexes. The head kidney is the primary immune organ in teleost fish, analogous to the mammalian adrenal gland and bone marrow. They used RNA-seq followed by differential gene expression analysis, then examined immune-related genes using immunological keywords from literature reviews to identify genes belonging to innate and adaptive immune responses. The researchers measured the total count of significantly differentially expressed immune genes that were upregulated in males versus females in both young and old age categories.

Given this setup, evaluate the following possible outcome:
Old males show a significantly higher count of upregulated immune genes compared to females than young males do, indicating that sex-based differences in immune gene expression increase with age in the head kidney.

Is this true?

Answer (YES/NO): YES